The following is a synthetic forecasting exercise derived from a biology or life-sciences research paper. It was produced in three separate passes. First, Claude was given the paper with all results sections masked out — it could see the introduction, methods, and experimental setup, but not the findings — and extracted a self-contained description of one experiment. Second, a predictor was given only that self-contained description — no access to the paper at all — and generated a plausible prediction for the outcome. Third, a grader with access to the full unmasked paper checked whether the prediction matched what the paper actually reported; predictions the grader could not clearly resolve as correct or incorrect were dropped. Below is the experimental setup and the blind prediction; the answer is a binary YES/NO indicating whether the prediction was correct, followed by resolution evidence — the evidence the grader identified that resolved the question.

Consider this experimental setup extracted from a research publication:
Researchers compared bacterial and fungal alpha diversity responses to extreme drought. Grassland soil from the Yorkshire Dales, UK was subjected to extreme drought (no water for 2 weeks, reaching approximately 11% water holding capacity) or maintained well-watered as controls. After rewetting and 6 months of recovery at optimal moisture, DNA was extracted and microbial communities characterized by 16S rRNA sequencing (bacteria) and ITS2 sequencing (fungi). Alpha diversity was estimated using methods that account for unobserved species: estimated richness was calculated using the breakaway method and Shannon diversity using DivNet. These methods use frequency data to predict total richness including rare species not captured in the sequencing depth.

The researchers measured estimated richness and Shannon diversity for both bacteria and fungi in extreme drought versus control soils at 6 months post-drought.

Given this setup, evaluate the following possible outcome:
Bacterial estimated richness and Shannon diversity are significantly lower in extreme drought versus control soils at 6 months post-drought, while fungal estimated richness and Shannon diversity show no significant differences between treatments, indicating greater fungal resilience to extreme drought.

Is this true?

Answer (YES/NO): NO